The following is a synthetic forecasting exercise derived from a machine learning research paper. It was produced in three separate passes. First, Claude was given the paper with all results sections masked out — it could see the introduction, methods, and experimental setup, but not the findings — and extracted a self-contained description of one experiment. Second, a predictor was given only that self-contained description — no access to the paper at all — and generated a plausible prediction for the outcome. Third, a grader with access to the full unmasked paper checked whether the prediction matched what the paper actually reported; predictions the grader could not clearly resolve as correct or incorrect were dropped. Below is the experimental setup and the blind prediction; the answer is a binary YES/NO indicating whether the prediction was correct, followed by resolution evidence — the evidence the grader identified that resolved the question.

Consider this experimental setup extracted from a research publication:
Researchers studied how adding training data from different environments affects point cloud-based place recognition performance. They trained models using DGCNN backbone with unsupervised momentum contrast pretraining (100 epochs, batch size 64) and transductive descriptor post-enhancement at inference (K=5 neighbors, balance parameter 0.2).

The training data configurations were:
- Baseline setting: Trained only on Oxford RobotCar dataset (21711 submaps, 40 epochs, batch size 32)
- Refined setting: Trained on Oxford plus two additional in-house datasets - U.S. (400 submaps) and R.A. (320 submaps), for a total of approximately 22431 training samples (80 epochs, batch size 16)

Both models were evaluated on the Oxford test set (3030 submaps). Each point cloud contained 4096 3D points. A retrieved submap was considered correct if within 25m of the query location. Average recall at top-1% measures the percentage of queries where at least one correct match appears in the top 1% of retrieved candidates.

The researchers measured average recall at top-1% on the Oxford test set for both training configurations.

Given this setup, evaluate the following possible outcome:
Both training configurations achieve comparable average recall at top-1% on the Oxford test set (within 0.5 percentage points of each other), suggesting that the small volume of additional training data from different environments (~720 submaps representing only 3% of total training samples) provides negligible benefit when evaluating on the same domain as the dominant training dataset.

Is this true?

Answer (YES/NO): YES